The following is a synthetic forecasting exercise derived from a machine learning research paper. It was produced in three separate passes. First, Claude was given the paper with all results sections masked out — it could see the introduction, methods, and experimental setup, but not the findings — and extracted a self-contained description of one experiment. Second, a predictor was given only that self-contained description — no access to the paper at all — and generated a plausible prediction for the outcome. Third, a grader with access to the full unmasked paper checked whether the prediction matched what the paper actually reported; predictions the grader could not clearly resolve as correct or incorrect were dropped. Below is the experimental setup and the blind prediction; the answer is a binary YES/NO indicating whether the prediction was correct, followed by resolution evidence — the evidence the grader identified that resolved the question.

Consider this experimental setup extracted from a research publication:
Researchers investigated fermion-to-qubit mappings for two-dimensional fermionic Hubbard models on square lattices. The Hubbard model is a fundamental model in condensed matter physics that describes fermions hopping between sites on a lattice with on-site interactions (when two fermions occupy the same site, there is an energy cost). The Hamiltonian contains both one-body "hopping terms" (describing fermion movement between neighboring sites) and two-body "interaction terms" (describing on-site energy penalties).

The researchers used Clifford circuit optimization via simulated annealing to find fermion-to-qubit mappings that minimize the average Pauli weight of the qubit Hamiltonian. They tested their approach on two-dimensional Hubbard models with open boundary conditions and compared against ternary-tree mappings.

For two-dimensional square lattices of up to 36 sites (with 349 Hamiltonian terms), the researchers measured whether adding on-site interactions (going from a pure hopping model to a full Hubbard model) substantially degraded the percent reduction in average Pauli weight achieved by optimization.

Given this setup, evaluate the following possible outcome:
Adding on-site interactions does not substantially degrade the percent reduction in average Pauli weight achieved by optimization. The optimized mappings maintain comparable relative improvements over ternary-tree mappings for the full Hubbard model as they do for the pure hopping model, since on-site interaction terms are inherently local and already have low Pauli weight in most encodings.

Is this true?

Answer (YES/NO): NO